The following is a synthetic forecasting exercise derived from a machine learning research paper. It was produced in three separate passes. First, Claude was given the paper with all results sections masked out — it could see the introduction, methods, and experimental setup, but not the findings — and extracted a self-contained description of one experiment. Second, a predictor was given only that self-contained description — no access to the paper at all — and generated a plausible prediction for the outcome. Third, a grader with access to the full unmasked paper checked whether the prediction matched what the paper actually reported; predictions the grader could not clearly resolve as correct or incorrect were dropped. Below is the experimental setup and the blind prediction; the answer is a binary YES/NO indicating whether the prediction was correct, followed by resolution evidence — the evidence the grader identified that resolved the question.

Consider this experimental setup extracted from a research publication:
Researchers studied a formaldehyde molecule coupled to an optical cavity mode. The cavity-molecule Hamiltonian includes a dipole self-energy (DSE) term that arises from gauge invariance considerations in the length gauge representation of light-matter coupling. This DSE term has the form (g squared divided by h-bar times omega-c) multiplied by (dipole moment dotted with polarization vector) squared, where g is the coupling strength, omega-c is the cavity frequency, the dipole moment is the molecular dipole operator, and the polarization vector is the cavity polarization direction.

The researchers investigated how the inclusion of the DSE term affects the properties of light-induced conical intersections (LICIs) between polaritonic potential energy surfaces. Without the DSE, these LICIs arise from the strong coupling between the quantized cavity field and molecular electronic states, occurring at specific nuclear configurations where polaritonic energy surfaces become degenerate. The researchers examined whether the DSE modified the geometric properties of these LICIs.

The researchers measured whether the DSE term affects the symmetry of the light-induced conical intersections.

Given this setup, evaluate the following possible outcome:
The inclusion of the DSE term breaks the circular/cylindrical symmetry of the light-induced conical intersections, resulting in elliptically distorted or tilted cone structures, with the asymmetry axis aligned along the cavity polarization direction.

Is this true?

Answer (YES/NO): NO